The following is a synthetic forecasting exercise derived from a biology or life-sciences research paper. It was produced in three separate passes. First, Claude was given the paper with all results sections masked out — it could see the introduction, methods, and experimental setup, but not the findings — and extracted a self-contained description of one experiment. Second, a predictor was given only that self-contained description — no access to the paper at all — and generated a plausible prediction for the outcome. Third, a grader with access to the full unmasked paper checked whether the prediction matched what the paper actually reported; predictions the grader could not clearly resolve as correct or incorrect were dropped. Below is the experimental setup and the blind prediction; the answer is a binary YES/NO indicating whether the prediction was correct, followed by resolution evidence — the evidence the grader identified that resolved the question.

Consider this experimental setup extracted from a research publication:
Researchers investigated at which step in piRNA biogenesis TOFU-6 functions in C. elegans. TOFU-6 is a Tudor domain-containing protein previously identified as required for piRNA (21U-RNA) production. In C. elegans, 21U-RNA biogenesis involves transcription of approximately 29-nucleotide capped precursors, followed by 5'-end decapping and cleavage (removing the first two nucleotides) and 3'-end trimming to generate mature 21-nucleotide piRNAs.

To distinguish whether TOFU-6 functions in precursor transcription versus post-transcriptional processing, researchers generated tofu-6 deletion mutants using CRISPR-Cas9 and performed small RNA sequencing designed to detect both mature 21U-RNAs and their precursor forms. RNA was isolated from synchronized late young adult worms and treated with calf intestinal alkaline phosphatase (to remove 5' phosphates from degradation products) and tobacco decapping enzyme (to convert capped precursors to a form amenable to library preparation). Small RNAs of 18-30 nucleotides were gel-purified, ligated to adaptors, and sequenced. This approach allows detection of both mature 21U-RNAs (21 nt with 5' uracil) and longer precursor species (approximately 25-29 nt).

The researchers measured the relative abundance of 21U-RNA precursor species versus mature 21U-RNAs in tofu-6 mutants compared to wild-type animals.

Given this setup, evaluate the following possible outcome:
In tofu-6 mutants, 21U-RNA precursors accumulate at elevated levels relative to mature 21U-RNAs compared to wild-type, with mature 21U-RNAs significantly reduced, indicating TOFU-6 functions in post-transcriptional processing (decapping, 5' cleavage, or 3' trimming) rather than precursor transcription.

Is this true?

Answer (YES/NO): YES